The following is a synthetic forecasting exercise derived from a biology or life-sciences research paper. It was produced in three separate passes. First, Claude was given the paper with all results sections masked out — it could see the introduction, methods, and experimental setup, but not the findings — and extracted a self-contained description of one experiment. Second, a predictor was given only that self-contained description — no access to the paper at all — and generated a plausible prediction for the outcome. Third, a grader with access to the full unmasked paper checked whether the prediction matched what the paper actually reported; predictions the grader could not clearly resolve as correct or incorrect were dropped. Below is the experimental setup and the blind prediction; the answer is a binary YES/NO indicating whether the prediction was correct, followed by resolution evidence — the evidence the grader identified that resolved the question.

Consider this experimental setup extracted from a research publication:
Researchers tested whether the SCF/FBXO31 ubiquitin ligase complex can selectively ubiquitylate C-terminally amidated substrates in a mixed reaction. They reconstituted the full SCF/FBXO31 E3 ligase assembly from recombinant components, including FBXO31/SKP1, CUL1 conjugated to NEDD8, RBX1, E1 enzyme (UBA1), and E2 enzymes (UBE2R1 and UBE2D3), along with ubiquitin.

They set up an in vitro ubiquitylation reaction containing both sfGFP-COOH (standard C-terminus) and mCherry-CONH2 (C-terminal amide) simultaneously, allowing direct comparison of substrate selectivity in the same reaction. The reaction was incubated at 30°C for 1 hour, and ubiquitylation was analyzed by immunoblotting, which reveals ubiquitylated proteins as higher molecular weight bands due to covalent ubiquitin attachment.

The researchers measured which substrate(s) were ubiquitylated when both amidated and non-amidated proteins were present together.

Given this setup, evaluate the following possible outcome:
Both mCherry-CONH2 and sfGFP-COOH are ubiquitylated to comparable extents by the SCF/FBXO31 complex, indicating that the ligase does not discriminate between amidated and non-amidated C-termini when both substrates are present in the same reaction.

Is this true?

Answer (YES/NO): NO